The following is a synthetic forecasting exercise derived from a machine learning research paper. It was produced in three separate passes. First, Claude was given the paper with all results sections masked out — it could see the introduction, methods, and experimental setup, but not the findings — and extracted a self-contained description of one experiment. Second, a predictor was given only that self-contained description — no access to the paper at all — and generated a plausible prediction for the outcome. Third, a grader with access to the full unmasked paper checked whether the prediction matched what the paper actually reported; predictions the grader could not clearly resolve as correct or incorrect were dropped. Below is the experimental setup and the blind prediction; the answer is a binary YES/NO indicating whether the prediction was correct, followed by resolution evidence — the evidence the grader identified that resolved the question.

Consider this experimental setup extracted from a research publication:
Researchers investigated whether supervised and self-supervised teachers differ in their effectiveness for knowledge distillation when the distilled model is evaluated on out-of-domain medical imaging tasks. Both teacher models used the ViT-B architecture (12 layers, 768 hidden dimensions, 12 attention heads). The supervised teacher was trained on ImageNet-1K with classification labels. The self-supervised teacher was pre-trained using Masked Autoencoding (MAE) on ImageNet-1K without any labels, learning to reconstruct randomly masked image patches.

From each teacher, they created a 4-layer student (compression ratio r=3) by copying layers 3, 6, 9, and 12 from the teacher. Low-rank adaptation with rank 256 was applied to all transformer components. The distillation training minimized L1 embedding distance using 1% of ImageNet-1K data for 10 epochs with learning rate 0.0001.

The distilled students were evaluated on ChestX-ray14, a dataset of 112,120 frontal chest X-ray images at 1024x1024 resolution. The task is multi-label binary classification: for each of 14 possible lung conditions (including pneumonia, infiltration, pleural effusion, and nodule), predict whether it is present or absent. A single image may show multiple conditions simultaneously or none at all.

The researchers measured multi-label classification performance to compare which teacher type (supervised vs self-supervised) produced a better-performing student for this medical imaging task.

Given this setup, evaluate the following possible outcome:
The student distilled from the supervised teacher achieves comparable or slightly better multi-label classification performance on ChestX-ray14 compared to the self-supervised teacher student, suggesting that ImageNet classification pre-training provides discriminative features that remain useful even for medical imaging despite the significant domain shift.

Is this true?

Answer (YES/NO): YES